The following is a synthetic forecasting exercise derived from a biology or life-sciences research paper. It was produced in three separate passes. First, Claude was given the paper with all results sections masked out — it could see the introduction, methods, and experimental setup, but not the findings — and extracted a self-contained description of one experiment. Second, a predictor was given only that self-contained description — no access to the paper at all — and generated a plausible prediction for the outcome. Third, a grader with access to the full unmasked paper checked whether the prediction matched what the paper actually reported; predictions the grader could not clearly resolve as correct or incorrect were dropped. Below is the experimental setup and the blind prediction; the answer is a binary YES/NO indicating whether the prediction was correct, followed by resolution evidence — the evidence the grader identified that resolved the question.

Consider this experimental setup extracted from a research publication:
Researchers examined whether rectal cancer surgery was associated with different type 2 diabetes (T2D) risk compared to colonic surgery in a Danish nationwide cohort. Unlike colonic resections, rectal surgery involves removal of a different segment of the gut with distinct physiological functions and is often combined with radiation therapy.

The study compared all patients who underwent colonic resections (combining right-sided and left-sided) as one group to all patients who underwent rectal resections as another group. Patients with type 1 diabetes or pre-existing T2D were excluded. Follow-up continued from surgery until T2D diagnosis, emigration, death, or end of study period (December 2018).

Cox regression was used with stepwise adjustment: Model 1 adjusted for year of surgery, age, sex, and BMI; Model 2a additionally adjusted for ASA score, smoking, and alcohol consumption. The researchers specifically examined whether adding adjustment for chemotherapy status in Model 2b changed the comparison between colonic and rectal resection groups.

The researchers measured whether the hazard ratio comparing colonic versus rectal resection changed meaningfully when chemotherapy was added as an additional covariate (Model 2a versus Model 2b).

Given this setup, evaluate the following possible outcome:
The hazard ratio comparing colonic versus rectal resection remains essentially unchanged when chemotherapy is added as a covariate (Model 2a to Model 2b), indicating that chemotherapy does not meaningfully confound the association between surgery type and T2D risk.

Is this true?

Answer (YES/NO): YES